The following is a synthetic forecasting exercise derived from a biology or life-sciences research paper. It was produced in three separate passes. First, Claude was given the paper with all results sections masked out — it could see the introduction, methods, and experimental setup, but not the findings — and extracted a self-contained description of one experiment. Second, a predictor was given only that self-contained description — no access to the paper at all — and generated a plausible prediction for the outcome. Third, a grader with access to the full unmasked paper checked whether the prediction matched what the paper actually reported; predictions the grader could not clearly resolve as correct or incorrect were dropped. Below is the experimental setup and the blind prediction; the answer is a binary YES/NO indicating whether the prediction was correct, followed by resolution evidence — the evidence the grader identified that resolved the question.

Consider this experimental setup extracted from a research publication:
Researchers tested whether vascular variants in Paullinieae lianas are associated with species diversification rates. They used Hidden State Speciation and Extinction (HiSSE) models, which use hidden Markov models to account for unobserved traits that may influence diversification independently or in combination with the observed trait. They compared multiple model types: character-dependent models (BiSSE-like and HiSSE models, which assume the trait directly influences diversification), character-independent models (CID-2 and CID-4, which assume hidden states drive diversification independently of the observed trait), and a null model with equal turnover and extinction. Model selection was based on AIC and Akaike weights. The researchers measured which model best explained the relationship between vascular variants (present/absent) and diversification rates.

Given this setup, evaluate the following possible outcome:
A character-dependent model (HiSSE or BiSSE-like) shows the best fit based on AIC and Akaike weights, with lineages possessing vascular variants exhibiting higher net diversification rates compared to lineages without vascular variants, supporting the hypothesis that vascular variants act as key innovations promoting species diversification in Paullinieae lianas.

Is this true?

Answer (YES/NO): NO